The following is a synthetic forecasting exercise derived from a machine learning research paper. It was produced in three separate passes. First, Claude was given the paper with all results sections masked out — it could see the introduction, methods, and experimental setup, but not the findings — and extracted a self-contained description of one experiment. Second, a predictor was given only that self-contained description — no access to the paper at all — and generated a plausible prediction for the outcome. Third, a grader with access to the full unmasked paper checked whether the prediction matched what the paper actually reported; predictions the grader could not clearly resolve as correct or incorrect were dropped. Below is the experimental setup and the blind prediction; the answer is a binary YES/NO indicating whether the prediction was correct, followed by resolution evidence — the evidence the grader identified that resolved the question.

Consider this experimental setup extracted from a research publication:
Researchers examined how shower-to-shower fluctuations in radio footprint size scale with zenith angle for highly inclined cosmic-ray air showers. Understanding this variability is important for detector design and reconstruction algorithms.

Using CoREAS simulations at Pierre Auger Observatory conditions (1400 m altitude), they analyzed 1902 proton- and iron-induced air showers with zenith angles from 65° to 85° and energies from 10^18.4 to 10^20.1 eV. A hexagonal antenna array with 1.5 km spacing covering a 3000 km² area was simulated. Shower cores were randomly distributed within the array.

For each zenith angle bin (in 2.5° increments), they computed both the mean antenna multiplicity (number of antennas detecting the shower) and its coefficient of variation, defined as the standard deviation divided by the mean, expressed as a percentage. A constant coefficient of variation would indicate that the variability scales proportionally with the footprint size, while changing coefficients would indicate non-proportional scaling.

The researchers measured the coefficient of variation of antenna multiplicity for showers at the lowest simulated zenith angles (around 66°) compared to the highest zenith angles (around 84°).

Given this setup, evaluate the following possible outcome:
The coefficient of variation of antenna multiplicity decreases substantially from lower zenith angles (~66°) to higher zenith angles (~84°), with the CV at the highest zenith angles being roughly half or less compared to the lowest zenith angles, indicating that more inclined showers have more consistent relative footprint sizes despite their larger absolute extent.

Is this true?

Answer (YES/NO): NO